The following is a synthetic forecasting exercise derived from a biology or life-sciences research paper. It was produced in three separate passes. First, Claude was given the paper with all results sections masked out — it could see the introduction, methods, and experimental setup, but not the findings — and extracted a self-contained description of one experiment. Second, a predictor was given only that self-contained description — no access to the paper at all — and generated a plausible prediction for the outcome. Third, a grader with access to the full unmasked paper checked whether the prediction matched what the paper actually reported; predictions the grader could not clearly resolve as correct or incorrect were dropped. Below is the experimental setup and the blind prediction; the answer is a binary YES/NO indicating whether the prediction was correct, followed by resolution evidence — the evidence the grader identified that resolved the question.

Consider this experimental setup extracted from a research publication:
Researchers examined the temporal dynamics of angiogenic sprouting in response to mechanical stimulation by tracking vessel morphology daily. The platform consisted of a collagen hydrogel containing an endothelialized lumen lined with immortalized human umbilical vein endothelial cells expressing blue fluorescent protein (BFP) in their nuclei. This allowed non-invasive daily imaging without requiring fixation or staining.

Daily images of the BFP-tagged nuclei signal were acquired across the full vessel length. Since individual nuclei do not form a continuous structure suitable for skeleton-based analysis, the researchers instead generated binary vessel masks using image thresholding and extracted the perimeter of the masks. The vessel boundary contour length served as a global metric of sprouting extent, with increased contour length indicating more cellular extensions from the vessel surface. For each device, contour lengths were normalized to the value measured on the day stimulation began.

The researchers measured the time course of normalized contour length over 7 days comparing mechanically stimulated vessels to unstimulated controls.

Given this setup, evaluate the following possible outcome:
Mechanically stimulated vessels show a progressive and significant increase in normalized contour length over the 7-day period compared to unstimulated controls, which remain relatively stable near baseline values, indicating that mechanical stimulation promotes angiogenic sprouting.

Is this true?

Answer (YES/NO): NO